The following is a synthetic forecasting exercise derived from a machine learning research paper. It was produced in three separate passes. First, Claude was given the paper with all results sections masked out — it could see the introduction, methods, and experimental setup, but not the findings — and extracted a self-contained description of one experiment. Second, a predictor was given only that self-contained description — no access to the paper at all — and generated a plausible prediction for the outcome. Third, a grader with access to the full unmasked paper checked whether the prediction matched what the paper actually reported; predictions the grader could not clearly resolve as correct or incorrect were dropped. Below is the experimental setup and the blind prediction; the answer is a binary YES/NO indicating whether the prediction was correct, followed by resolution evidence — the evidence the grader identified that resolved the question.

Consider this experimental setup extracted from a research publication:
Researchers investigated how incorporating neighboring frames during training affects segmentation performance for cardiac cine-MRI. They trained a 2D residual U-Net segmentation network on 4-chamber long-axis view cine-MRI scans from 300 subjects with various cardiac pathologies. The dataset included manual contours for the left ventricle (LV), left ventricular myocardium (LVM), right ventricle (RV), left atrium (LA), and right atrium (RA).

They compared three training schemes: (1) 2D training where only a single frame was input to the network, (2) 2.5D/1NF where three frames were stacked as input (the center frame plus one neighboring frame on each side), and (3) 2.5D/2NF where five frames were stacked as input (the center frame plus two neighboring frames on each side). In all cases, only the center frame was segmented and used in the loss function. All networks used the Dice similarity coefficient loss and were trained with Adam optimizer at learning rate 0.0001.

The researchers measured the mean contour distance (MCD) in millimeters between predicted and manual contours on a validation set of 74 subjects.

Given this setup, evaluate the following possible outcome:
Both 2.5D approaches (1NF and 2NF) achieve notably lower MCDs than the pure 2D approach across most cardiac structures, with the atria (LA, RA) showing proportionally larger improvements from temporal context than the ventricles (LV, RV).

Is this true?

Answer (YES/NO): NO